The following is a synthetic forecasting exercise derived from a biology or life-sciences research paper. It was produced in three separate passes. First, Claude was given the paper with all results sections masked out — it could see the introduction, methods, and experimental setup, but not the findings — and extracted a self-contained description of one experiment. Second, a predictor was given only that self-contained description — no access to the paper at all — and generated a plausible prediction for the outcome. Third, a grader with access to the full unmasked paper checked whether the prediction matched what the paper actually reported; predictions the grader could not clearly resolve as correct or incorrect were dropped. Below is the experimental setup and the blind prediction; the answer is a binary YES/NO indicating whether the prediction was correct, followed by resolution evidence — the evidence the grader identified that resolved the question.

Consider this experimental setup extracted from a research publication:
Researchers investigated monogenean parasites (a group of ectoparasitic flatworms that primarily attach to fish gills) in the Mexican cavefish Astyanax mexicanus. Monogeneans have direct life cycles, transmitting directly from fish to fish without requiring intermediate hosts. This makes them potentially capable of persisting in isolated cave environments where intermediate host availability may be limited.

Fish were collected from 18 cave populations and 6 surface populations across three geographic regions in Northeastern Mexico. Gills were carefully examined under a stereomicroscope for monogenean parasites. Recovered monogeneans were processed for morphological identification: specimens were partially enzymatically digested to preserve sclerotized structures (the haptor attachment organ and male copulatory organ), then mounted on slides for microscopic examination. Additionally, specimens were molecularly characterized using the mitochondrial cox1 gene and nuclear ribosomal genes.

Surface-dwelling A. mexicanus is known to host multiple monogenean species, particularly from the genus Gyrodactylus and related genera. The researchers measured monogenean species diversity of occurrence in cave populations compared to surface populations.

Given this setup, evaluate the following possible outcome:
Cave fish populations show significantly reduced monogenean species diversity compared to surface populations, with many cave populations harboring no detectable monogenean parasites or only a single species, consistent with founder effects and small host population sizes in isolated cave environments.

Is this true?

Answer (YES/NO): NO